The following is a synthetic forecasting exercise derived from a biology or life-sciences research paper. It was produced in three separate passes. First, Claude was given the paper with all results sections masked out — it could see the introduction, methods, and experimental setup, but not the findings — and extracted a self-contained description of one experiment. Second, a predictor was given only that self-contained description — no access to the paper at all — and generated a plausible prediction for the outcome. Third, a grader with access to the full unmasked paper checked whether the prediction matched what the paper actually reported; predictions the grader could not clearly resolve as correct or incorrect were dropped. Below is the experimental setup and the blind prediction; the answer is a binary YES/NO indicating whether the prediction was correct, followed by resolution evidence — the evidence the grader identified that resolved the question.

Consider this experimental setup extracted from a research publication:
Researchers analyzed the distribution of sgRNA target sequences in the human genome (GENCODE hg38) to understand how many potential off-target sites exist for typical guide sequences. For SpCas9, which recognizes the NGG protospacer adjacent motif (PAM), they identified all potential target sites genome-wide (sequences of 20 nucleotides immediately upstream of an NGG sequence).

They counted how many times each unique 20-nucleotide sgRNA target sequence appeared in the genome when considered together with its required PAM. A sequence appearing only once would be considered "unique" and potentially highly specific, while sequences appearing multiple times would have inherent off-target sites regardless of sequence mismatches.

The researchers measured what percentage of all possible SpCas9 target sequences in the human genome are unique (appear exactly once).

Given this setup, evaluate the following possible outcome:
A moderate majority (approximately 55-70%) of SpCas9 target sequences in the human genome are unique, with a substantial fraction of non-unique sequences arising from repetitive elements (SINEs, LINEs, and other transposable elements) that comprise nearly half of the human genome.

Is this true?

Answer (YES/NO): NO